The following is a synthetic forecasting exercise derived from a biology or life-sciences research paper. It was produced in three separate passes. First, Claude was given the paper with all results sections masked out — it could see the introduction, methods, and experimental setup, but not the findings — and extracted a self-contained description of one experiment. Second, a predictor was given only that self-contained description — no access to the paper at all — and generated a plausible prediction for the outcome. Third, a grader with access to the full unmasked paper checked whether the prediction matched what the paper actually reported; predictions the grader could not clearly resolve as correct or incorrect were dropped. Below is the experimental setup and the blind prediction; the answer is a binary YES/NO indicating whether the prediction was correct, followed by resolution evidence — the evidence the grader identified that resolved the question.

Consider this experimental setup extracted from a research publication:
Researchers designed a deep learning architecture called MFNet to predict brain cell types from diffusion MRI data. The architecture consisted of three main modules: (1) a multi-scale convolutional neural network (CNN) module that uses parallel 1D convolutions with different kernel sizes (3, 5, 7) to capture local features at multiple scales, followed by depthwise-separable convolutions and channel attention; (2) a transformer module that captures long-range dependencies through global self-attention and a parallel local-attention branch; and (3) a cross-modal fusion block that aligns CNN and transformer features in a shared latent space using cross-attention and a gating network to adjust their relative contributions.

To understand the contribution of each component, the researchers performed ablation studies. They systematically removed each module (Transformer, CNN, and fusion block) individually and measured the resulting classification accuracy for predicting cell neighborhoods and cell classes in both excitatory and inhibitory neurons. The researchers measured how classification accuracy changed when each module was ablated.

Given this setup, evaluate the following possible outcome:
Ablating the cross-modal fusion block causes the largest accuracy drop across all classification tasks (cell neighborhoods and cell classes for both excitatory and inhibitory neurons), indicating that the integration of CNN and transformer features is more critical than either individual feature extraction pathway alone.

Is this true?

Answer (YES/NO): NO